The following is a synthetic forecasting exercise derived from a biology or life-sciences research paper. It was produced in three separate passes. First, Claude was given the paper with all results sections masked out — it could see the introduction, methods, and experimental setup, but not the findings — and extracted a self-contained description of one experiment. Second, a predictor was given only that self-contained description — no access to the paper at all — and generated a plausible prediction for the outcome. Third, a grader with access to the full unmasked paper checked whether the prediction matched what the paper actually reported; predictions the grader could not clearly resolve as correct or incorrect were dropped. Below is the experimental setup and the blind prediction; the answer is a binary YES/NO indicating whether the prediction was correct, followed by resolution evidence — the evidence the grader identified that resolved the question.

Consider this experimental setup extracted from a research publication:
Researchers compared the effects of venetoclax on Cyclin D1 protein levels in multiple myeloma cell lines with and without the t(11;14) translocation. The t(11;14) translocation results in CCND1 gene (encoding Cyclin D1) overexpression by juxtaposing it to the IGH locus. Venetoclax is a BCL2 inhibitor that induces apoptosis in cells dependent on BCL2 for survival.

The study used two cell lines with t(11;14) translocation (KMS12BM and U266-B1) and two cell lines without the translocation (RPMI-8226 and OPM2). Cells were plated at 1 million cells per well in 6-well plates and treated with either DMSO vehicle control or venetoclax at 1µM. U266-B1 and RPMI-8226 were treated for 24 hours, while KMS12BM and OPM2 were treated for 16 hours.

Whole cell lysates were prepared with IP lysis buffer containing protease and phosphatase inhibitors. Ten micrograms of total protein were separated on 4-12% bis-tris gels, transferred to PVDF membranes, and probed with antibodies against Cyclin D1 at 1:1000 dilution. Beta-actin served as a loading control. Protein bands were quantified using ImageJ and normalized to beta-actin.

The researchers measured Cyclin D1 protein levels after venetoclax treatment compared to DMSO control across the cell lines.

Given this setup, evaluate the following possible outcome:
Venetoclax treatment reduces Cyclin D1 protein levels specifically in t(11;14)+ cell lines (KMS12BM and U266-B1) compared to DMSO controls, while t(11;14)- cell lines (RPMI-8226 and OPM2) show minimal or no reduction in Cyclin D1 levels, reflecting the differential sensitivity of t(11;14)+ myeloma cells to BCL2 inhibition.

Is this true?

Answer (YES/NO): NO